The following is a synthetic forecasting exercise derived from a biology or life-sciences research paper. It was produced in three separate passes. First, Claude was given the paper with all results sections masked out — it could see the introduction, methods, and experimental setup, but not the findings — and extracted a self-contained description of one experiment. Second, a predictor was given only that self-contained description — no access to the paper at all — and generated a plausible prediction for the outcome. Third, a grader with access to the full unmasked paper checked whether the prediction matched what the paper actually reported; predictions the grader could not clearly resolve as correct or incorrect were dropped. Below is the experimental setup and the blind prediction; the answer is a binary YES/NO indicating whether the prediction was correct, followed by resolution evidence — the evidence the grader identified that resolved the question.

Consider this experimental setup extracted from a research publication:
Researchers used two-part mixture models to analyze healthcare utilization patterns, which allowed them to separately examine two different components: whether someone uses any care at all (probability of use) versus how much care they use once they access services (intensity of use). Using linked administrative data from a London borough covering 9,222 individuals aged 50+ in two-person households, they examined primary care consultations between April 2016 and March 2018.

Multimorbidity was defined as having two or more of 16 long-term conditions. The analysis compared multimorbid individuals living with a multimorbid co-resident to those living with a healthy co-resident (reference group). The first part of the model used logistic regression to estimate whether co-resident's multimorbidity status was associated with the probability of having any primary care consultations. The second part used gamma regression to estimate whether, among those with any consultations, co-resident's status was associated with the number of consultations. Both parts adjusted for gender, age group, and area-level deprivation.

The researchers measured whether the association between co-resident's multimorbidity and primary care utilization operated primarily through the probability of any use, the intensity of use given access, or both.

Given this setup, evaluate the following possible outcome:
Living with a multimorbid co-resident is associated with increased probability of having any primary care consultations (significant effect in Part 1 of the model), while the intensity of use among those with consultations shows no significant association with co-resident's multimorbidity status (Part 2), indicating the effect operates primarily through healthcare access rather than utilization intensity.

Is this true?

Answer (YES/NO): NO